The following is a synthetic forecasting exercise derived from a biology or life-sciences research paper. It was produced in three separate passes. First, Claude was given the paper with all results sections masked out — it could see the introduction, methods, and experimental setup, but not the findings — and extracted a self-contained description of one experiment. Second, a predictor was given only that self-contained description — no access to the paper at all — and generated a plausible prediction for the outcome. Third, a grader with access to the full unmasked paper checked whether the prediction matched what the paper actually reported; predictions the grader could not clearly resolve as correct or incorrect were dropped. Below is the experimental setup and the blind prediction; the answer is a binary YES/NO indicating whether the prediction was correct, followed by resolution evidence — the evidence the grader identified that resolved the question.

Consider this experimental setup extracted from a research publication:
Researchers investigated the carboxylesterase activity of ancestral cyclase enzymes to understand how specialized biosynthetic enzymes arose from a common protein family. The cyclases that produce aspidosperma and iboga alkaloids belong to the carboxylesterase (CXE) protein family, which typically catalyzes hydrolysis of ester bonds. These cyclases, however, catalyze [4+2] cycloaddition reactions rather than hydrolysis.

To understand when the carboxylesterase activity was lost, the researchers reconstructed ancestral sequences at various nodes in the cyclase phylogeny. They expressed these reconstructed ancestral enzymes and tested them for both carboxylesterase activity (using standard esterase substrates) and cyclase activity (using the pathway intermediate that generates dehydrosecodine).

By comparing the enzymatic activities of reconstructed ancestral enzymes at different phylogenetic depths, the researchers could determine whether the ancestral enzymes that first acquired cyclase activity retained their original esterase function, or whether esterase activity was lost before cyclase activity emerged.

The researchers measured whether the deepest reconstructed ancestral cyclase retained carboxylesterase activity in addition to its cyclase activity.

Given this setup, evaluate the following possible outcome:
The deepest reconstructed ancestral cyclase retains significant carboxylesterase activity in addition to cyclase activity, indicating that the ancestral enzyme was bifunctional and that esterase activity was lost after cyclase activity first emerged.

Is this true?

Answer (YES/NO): NO